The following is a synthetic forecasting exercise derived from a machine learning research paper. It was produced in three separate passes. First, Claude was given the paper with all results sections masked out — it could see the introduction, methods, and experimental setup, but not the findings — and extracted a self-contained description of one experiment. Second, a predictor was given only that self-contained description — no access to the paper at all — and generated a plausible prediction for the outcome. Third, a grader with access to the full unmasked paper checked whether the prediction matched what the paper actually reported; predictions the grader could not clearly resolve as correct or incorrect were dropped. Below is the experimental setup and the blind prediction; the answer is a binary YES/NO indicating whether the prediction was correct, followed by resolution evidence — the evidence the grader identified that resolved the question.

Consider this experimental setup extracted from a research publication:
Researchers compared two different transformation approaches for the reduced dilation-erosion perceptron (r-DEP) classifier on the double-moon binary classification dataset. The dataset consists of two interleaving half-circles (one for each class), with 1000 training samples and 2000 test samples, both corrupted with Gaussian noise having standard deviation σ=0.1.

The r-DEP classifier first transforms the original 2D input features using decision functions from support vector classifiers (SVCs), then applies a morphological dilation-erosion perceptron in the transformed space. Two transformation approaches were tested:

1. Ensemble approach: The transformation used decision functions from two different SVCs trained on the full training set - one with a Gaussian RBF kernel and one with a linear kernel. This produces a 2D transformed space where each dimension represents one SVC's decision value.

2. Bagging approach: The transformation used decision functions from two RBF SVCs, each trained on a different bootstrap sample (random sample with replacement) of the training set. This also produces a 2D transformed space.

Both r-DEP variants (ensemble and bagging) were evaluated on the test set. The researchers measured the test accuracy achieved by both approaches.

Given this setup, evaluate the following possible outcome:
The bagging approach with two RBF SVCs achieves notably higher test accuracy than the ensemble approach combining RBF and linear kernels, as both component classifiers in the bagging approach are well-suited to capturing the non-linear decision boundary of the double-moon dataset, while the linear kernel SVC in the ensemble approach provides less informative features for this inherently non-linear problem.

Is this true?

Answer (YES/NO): NO